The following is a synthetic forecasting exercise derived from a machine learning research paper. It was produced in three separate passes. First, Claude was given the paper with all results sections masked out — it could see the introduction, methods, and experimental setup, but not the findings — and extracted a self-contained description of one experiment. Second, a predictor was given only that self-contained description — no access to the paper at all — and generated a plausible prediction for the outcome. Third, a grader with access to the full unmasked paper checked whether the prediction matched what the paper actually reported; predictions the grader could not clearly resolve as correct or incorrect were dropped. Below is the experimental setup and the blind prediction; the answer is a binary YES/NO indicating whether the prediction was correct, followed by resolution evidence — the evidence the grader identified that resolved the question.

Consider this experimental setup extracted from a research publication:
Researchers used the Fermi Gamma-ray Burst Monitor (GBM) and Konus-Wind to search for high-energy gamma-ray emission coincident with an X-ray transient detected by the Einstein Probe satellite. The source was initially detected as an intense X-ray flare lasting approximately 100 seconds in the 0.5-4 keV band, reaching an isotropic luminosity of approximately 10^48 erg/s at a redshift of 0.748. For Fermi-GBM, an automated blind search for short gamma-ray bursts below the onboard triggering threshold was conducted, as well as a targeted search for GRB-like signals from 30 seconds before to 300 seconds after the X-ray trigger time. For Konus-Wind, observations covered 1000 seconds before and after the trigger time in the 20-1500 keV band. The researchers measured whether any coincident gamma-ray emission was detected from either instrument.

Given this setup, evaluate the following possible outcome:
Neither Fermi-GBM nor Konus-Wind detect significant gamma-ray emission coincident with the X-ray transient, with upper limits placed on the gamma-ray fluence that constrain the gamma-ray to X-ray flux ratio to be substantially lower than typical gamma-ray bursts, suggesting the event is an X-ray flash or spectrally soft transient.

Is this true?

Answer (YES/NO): NO